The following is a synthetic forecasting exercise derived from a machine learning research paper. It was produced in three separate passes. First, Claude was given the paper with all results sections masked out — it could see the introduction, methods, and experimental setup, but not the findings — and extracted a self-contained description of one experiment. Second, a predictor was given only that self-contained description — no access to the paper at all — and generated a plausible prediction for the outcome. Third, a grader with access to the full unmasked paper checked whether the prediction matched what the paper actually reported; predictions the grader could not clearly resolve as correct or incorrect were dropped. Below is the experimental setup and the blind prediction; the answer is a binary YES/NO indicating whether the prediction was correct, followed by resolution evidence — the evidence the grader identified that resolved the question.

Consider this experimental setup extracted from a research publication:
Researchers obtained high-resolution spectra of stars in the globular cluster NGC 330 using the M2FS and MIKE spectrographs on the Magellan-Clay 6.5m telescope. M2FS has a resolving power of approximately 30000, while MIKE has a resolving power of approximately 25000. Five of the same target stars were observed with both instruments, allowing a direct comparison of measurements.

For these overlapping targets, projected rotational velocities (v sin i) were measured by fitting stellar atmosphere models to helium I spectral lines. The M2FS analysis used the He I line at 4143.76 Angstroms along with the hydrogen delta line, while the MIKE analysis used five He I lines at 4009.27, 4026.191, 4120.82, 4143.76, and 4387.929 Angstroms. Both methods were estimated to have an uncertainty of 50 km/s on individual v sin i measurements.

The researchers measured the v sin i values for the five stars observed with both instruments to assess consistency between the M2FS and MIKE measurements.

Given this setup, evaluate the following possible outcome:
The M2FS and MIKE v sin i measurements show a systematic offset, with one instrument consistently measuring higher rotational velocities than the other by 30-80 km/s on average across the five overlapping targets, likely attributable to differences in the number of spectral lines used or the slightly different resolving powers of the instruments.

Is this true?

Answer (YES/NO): NO